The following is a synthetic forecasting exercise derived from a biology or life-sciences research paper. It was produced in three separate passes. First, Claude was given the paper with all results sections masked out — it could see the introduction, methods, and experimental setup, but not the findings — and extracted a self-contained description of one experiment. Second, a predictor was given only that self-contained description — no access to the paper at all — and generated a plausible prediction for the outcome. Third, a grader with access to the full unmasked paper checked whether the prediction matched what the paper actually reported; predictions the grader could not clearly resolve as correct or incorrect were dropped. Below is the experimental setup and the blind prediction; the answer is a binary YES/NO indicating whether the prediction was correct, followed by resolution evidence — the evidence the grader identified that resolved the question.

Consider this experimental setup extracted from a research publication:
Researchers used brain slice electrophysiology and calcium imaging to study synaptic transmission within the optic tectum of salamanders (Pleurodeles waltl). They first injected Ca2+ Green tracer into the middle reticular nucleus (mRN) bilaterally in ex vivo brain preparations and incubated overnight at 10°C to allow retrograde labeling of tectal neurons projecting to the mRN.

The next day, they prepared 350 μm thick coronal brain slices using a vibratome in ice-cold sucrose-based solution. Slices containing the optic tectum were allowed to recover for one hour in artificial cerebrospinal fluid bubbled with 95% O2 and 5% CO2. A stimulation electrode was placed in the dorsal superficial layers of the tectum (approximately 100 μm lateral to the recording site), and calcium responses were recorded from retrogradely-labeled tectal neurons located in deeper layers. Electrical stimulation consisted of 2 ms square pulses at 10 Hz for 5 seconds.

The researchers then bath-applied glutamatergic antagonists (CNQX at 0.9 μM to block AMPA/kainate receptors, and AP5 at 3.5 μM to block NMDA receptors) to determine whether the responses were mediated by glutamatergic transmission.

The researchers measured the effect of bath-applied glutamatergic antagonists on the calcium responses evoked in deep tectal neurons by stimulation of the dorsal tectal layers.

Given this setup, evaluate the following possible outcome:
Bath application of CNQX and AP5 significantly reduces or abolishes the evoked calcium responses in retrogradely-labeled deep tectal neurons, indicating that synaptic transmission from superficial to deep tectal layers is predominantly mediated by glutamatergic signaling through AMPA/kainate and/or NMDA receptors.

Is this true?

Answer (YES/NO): YES